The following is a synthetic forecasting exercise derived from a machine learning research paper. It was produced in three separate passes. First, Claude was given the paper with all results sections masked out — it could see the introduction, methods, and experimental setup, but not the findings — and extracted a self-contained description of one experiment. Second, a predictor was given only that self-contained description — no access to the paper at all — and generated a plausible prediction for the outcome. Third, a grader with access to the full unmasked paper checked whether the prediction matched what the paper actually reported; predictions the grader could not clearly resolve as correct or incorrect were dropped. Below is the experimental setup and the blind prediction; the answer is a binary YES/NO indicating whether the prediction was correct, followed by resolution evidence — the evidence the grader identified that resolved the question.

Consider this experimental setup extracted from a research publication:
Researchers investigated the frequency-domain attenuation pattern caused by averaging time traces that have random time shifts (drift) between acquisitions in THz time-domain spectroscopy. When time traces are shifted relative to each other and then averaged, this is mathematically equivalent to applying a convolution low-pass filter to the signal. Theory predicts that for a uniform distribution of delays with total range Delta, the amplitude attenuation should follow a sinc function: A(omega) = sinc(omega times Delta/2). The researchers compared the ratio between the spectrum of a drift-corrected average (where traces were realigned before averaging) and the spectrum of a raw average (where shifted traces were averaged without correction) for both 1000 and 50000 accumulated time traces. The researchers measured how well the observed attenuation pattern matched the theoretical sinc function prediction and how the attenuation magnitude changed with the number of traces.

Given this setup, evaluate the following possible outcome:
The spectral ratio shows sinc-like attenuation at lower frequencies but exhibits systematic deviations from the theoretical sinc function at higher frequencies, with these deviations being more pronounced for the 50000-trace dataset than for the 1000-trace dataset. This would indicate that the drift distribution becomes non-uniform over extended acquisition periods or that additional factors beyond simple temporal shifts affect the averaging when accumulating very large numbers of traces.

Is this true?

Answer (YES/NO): NO